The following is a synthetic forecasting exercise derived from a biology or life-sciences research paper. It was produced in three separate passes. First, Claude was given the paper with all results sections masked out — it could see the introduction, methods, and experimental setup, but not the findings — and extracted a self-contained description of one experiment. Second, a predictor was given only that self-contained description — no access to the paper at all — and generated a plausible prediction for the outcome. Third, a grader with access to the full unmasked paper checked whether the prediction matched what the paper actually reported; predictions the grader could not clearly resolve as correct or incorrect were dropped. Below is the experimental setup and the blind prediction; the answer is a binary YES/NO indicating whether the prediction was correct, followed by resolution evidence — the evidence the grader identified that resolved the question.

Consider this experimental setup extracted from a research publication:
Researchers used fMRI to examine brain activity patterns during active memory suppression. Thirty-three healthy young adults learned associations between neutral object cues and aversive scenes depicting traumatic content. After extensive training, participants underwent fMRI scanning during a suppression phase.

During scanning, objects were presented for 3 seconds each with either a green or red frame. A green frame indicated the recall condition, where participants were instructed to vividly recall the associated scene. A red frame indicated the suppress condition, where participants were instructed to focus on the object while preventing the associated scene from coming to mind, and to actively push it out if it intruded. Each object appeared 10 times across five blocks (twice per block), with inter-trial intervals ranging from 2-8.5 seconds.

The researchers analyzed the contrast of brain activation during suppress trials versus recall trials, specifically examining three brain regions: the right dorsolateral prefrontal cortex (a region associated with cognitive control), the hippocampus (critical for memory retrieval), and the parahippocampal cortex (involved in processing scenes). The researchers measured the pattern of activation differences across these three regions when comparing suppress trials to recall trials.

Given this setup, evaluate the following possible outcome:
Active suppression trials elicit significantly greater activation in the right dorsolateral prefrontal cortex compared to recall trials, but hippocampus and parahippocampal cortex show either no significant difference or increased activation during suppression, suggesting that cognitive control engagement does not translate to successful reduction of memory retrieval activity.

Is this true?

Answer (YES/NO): NO